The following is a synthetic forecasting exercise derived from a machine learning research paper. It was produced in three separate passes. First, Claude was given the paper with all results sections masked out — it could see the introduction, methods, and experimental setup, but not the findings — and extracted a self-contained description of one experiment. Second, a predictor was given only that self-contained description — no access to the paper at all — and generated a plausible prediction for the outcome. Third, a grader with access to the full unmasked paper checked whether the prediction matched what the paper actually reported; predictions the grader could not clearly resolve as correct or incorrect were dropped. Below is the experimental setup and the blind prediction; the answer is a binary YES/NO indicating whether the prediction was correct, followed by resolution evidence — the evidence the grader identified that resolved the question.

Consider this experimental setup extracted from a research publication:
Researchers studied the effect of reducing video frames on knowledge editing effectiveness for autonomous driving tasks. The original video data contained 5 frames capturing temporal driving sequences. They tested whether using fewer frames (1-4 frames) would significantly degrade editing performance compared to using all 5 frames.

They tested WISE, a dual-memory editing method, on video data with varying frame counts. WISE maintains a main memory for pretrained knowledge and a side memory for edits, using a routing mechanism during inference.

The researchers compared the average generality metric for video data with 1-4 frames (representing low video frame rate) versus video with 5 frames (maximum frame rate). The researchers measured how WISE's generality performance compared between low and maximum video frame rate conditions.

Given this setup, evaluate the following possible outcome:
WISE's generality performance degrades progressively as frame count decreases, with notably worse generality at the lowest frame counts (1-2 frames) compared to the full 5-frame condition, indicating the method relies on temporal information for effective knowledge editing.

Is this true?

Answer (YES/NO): NO